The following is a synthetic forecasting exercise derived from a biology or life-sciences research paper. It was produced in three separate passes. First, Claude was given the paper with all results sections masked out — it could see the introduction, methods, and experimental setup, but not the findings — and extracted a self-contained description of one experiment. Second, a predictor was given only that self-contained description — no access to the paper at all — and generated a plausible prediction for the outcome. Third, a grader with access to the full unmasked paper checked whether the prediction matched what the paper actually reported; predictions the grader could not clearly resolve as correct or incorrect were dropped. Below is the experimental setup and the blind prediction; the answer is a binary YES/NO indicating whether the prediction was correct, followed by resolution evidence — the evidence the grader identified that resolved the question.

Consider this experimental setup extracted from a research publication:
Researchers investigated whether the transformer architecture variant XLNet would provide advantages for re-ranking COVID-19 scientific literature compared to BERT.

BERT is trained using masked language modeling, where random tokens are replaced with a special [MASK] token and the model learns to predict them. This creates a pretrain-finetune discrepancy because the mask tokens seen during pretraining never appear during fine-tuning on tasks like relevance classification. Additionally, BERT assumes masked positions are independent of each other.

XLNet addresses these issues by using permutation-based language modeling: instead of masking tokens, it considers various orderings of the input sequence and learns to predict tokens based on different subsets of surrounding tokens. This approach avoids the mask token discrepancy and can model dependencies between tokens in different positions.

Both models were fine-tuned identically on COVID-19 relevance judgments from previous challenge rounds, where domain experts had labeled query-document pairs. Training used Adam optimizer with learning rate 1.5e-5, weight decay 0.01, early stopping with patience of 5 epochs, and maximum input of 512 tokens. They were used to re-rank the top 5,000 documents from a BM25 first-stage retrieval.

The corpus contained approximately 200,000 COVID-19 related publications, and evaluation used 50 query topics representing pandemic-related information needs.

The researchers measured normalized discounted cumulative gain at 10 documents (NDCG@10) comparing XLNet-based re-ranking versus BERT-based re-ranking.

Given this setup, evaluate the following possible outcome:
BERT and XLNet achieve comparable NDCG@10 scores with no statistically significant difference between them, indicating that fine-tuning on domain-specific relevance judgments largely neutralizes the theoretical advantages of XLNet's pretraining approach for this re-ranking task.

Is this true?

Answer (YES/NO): NO